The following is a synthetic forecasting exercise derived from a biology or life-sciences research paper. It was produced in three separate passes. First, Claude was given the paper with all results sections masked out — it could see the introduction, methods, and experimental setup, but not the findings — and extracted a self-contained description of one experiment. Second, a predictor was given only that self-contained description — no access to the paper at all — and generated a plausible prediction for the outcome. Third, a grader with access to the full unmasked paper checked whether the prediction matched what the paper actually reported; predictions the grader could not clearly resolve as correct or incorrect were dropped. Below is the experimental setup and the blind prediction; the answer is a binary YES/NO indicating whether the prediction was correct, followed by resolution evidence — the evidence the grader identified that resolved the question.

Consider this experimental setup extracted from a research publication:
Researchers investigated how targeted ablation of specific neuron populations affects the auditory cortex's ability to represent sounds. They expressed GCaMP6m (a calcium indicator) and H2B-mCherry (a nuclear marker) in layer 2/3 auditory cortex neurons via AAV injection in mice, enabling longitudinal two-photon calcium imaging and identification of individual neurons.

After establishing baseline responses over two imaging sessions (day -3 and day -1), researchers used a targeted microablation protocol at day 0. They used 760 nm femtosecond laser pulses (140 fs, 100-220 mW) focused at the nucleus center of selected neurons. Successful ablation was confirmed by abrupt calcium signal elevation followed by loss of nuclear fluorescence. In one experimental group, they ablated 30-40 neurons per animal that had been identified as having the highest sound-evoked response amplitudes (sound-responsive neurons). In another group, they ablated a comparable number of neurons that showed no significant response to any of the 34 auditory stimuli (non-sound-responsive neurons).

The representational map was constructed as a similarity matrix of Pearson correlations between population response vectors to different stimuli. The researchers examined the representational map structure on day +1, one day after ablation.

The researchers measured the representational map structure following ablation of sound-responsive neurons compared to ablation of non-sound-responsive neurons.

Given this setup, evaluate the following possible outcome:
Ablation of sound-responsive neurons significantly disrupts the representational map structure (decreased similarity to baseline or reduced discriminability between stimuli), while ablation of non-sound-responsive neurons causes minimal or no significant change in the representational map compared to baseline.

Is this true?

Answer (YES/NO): YES